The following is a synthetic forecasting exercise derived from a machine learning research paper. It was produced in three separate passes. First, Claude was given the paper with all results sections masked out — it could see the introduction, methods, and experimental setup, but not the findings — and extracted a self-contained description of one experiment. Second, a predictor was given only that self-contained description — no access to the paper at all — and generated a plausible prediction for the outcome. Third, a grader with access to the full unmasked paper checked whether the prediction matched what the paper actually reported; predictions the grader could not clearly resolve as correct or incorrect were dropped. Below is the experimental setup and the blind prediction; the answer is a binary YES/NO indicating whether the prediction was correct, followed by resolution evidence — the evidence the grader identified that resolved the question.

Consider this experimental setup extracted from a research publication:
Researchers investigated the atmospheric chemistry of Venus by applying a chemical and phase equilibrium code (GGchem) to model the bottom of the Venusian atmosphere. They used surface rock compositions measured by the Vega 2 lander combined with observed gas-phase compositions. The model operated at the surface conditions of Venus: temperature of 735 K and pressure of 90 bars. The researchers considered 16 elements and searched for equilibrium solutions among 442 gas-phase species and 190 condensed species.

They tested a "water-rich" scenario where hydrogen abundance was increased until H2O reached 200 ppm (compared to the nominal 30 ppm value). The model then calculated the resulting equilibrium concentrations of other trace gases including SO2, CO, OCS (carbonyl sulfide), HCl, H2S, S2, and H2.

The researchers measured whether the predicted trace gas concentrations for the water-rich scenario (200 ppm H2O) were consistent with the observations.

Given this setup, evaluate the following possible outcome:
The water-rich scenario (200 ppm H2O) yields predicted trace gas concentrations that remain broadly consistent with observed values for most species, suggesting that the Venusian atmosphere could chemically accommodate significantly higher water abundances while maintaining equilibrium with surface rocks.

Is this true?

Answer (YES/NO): YES